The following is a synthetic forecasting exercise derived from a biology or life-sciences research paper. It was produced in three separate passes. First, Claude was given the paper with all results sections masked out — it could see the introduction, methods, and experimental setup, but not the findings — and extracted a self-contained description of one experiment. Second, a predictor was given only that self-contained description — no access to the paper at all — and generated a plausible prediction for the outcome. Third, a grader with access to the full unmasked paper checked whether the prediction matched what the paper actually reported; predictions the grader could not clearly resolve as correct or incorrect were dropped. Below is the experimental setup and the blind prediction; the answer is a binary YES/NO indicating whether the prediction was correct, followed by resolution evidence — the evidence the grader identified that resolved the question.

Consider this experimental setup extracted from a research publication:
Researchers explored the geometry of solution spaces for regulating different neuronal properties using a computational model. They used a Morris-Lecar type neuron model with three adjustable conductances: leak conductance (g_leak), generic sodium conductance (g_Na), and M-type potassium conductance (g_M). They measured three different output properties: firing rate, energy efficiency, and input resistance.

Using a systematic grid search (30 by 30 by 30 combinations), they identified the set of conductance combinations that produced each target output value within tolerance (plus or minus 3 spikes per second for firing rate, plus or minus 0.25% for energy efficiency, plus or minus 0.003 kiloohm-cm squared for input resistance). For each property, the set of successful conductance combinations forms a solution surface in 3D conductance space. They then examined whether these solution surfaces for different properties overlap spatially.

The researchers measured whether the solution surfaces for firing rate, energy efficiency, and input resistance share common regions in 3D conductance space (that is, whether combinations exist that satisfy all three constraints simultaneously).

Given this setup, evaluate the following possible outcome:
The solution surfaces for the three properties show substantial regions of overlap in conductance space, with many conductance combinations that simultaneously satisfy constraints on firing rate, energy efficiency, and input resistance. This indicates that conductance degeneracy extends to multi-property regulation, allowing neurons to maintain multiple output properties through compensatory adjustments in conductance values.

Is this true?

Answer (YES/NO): NO